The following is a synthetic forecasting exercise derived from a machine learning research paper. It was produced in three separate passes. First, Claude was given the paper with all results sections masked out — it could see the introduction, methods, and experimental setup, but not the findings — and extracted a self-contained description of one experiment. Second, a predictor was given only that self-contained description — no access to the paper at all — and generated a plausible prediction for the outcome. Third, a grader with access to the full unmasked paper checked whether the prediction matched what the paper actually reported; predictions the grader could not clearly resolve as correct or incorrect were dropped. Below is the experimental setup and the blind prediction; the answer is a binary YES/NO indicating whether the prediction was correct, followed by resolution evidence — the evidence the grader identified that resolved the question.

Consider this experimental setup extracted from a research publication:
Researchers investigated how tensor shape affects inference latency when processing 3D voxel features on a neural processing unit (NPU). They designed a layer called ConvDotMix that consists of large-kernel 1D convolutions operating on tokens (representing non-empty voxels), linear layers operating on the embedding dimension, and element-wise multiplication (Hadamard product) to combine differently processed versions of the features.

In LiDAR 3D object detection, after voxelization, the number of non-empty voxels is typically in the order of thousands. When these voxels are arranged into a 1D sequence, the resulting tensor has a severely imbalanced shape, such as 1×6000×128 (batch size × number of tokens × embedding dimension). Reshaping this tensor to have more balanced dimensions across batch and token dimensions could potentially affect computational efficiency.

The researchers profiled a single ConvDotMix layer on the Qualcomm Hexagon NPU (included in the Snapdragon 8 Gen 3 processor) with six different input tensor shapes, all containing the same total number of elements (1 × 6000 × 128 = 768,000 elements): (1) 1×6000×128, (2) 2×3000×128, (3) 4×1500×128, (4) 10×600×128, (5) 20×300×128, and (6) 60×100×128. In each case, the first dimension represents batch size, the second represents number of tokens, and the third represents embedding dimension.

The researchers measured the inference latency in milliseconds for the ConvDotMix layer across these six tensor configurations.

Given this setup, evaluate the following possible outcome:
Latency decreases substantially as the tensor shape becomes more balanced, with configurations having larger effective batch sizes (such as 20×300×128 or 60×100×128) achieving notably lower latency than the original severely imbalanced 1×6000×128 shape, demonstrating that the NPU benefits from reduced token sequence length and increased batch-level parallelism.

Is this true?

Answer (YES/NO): YES